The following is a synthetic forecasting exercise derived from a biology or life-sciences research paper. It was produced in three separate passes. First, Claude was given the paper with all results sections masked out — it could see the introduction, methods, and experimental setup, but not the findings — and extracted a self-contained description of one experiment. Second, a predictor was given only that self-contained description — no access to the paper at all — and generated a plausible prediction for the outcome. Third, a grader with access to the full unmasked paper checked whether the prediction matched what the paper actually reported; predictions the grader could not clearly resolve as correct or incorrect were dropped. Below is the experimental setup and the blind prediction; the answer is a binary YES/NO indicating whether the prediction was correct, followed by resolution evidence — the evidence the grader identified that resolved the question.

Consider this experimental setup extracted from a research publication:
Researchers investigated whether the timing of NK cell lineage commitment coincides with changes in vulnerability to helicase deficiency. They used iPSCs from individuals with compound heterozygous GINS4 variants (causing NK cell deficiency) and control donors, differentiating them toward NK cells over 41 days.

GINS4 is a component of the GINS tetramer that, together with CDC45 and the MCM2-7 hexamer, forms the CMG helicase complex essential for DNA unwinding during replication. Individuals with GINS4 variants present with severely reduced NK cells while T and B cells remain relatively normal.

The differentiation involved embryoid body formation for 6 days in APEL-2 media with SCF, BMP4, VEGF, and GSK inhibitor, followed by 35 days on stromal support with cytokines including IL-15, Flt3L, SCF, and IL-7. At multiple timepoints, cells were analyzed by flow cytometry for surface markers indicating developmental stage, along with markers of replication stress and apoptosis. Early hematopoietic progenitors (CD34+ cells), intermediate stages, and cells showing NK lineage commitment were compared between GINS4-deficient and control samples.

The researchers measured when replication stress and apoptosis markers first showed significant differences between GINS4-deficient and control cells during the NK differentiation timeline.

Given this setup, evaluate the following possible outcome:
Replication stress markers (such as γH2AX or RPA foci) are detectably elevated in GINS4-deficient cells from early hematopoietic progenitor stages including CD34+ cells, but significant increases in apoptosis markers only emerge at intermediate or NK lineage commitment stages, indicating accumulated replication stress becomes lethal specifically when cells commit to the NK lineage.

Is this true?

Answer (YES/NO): NO